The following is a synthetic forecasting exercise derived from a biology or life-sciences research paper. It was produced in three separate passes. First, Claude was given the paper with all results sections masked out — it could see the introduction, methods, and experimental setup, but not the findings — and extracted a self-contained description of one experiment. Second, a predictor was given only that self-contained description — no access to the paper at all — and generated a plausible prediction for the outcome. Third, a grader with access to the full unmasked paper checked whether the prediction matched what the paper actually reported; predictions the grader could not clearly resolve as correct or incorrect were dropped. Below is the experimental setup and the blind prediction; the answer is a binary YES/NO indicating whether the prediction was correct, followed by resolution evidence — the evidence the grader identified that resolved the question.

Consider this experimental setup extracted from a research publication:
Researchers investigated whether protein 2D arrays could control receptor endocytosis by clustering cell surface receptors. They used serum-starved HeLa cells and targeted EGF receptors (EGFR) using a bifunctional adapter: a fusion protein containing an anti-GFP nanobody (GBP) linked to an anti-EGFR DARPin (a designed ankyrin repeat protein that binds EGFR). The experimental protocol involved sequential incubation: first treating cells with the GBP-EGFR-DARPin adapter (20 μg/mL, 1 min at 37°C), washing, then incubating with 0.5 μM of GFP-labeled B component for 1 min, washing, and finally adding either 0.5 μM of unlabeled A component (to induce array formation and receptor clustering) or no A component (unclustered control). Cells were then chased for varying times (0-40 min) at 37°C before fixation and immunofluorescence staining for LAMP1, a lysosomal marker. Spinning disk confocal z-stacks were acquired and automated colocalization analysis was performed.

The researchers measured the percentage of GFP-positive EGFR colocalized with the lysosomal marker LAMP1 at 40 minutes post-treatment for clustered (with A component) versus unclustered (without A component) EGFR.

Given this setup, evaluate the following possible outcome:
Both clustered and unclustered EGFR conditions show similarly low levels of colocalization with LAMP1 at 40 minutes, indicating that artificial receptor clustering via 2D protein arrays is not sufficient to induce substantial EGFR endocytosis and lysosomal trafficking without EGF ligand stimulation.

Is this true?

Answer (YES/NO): NO